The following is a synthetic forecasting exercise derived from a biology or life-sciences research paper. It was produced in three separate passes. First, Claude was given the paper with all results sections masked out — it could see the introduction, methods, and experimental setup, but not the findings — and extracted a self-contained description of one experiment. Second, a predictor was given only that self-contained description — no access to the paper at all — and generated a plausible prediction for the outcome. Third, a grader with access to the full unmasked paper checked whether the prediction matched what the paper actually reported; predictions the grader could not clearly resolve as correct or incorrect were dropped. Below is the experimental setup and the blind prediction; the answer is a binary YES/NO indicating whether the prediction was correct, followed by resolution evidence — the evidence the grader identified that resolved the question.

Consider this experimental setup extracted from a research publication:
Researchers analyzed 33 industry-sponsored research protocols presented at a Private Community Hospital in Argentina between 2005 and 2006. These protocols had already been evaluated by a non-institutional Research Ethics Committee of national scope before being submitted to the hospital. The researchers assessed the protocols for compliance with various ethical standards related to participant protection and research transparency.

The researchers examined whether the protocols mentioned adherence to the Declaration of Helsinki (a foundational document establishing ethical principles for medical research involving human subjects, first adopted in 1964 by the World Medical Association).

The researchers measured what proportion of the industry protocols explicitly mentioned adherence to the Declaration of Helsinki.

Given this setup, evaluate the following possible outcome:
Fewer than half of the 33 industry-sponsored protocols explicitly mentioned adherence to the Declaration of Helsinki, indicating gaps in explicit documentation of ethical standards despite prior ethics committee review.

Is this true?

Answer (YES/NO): NO